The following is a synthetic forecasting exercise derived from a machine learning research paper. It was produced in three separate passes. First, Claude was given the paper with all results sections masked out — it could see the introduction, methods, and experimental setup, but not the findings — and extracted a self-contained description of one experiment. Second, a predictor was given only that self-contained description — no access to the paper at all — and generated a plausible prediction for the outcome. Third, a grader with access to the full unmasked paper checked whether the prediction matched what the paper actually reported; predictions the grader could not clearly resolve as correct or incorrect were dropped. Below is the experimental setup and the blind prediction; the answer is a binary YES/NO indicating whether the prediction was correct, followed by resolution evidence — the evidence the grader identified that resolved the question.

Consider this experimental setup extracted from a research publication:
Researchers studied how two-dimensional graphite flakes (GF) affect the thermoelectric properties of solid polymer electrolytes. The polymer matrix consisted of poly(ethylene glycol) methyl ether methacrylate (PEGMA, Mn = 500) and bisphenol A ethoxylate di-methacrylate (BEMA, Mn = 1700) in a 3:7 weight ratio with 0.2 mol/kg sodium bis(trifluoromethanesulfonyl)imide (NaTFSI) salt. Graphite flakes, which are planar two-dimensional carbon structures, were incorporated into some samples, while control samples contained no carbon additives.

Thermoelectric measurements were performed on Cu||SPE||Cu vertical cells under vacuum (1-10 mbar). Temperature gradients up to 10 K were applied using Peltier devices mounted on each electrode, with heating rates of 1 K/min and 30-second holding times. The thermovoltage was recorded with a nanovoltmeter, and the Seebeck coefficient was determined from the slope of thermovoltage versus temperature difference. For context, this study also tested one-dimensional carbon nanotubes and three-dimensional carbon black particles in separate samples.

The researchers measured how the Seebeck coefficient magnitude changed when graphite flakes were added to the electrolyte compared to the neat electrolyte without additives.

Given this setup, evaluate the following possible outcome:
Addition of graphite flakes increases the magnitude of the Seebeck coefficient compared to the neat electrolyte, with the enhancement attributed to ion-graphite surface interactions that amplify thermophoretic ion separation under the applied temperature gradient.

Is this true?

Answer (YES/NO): NO